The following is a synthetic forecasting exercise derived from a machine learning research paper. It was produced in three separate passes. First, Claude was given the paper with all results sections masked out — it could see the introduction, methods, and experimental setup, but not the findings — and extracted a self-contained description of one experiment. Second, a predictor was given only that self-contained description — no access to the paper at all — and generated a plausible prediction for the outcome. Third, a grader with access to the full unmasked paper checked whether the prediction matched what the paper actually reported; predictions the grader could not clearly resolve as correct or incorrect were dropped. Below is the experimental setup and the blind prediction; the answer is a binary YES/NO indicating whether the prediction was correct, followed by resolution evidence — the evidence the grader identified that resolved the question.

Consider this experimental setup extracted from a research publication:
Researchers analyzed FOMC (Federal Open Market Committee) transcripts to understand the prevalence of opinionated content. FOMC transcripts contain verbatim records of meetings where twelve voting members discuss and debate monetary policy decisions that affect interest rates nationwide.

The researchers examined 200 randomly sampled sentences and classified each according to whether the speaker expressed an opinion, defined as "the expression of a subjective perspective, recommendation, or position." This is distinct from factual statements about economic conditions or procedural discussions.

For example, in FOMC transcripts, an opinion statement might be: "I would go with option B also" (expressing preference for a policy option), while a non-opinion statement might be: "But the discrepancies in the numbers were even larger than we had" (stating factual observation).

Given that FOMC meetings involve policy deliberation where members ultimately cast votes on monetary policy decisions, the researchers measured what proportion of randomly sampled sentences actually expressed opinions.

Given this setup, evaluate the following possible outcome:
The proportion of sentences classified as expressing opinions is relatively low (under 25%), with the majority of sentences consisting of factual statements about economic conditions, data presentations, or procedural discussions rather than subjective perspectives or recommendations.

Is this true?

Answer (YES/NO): YES